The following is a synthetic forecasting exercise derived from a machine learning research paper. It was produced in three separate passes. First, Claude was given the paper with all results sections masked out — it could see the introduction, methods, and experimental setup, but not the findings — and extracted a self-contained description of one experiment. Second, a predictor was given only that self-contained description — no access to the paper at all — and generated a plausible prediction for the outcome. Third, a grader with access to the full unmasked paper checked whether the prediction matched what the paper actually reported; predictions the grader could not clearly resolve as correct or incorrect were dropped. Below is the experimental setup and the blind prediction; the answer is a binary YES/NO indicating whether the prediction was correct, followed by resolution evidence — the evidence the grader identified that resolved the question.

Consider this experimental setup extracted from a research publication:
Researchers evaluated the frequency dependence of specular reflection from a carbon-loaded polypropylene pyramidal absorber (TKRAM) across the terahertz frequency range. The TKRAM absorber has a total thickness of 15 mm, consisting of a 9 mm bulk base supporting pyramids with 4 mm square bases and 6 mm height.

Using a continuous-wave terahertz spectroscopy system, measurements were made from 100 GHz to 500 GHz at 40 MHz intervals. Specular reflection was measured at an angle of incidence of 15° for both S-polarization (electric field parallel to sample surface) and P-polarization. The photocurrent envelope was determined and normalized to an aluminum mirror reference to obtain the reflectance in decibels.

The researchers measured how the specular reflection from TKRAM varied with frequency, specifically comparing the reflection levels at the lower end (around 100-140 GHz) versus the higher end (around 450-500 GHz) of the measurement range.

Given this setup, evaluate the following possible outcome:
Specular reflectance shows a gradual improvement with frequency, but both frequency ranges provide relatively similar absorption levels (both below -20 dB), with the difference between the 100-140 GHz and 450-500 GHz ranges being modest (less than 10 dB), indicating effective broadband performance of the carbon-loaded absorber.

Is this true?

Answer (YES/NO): NO